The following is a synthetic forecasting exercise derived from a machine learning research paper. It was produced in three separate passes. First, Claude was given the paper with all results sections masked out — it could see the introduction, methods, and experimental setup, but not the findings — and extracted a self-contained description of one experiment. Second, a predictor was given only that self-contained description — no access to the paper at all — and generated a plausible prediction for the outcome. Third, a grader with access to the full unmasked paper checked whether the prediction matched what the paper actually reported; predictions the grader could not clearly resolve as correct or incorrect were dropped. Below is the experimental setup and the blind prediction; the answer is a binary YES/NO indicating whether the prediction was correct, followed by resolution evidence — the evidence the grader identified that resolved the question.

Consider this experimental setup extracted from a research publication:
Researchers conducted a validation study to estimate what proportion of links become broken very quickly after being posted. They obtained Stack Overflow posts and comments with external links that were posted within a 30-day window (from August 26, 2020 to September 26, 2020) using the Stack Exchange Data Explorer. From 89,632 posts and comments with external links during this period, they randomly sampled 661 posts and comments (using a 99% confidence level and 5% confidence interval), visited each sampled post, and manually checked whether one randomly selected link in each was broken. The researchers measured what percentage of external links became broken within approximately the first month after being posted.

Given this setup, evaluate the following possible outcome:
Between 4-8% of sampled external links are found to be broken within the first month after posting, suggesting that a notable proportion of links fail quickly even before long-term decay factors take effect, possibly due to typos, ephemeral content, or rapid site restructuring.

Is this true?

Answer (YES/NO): NO